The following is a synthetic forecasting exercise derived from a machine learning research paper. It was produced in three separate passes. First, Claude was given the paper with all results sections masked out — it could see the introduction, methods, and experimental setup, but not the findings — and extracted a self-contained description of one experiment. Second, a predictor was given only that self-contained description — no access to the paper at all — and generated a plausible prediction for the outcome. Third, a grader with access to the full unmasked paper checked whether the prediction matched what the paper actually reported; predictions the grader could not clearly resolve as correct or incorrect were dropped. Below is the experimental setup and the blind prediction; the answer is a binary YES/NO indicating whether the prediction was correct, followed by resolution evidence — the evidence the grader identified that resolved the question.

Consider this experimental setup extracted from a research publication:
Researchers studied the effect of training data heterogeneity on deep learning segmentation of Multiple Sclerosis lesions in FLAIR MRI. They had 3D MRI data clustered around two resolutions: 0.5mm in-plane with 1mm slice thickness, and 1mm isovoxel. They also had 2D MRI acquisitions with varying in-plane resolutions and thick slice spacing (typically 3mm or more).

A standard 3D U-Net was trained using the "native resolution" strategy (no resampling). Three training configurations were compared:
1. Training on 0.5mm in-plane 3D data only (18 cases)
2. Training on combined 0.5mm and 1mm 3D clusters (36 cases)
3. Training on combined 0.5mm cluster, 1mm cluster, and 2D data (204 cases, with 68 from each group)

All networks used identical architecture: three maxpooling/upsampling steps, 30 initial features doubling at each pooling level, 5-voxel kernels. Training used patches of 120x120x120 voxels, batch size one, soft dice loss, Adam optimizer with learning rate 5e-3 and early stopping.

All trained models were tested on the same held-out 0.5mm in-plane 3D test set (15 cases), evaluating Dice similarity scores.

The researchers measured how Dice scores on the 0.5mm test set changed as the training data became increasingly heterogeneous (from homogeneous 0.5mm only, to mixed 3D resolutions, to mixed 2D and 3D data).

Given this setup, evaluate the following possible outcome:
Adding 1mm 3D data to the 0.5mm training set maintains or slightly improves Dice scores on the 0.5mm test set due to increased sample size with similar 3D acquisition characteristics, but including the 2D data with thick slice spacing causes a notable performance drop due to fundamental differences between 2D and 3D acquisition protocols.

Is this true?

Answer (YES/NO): NO